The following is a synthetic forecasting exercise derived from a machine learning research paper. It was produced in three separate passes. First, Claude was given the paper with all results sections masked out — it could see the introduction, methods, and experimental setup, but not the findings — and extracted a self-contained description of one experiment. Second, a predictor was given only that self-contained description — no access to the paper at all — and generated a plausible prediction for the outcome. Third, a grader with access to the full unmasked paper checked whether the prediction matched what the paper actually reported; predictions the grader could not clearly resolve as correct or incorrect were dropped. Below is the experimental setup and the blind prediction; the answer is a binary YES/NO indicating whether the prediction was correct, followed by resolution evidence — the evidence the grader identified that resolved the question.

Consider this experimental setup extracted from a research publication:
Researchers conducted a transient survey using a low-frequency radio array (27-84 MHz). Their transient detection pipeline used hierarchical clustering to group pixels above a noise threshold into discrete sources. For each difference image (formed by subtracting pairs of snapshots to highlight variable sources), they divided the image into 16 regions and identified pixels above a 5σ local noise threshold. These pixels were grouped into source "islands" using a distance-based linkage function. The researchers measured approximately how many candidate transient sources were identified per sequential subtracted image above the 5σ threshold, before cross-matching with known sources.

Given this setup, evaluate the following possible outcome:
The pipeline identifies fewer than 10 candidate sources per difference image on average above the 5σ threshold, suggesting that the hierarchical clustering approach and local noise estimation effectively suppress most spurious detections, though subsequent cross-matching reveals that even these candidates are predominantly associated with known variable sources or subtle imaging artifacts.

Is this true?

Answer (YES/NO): NO